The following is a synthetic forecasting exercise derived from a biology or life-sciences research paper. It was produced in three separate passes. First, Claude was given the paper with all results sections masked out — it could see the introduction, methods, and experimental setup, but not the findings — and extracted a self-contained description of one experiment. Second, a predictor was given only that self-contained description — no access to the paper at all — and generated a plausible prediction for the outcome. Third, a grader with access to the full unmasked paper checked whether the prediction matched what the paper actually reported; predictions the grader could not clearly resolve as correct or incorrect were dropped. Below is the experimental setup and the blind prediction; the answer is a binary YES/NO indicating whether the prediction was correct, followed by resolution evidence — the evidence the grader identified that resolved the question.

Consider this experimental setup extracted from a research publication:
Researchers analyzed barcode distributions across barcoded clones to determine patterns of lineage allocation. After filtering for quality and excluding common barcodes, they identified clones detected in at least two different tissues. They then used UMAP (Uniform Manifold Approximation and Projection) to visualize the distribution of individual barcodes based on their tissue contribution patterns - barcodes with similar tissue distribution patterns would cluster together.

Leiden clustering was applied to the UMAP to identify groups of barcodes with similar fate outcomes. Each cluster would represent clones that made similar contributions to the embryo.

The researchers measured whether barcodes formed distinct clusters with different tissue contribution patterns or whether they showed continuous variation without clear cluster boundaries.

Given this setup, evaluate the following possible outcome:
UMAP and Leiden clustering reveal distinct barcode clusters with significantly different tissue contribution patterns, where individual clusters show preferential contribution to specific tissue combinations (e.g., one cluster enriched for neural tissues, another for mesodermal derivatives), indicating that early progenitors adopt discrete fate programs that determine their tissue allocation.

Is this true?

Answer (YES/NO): YES